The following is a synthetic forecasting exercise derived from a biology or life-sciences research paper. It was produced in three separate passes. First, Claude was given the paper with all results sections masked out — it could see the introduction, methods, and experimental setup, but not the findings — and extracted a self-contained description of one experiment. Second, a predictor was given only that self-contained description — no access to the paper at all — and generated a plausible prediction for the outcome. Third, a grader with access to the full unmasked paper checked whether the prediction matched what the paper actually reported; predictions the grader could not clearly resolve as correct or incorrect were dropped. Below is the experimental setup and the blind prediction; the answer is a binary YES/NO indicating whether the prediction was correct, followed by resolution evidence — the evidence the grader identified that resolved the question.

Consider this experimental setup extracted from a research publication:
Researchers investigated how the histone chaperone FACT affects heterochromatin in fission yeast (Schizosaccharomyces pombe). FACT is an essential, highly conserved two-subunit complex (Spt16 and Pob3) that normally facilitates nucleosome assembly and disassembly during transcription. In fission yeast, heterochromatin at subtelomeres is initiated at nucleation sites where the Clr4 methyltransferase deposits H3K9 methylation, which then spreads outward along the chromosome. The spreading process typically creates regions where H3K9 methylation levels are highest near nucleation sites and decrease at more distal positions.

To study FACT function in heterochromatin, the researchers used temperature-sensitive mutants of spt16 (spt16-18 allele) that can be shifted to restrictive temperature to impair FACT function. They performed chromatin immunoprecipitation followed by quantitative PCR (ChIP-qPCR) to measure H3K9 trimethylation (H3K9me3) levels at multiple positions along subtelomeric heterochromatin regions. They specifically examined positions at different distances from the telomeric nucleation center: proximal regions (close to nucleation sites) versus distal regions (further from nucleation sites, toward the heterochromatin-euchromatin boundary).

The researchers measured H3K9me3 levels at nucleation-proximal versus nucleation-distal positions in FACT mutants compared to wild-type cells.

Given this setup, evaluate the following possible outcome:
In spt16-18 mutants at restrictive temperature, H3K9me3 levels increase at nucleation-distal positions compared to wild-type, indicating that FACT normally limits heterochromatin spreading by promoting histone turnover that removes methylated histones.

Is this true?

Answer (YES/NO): NO